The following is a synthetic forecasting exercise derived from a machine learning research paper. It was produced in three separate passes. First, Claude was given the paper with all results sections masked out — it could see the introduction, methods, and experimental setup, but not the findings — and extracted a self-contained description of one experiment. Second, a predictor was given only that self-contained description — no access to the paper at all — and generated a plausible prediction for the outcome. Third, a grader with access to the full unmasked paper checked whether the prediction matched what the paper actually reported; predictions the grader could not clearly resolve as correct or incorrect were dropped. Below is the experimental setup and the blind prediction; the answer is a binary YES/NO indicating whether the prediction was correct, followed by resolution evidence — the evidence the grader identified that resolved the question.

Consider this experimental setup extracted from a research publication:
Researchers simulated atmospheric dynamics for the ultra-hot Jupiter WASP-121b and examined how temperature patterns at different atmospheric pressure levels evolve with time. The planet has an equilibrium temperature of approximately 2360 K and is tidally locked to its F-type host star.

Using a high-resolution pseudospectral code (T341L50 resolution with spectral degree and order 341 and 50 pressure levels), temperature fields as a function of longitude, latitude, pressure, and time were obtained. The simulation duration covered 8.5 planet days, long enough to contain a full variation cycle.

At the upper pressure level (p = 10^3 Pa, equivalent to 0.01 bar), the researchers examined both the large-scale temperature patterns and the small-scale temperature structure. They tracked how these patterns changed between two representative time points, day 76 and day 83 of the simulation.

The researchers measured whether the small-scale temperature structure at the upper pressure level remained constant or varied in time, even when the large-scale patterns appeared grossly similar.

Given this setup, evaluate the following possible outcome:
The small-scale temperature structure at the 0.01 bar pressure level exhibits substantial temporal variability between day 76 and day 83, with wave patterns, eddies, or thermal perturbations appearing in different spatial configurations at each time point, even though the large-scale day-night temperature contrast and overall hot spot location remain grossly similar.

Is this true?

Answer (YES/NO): YES